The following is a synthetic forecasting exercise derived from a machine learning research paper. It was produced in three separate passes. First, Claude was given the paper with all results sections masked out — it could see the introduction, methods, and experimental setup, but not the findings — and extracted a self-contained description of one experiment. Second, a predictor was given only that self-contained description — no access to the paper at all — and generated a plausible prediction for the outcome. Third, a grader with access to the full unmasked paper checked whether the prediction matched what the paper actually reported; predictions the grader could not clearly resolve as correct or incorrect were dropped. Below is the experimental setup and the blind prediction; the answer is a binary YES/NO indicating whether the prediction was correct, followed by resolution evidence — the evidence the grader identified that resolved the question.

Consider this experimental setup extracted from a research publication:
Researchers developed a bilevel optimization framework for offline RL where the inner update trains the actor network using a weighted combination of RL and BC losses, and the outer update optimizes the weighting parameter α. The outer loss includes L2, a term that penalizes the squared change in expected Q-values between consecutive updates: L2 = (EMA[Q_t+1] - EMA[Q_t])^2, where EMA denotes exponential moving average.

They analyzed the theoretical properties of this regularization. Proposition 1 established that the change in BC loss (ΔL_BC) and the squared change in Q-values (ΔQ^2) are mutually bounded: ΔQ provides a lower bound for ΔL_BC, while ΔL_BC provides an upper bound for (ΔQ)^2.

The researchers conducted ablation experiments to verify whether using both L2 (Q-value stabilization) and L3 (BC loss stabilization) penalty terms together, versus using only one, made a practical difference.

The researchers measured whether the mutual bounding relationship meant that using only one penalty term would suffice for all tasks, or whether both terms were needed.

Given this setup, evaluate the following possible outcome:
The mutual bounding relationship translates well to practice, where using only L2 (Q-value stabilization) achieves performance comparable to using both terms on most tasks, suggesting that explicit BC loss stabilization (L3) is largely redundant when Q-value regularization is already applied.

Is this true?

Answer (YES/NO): NO